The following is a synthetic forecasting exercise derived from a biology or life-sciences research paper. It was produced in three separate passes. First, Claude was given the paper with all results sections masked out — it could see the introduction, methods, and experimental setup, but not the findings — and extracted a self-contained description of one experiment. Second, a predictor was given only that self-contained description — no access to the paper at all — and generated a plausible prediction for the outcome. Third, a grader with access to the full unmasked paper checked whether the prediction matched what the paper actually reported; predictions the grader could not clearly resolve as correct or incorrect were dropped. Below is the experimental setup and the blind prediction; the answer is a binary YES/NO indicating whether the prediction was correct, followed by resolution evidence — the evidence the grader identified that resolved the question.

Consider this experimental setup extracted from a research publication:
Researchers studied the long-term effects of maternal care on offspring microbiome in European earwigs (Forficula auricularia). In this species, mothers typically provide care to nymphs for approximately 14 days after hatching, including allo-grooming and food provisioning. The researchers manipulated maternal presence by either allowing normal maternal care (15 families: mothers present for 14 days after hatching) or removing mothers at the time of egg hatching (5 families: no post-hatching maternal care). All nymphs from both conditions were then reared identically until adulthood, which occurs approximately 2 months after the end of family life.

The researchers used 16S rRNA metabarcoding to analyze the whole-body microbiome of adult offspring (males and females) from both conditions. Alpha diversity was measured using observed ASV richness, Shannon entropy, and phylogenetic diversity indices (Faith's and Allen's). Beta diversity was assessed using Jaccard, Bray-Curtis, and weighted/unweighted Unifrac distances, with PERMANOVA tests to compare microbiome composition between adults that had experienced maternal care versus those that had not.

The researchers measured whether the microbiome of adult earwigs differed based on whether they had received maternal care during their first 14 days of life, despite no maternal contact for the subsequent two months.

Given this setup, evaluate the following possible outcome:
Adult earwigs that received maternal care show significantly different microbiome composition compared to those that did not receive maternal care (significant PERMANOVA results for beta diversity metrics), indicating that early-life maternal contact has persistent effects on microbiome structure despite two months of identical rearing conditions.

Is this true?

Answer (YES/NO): YES